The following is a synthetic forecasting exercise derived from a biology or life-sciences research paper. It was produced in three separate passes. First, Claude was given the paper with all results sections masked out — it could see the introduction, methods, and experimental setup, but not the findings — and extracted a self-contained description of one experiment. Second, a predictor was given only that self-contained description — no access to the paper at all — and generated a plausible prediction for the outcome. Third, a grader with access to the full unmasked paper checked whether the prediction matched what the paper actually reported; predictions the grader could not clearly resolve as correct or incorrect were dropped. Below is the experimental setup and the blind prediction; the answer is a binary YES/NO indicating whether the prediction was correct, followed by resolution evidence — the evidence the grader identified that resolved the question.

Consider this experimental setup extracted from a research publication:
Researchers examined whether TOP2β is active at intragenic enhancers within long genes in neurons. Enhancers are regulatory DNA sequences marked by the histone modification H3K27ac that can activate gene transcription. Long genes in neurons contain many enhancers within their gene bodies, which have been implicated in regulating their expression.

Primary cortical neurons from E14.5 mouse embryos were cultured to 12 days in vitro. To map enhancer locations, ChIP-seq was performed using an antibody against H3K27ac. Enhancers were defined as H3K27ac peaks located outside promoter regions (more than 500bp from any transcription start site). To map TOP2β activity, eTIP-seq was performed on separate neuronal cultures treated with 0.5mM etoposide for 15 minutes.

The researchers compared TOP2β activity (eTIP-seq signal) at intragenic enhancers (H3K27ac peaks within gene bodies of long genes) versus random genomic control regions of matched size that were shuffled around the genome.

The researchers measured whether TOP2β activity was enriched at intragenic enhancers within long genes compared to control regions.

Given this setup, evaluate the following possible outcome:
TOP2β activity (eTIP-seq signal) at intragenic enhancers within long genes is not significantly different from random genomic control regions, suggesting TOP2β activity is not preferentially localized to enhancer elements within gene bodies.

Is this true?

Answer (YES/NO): NO